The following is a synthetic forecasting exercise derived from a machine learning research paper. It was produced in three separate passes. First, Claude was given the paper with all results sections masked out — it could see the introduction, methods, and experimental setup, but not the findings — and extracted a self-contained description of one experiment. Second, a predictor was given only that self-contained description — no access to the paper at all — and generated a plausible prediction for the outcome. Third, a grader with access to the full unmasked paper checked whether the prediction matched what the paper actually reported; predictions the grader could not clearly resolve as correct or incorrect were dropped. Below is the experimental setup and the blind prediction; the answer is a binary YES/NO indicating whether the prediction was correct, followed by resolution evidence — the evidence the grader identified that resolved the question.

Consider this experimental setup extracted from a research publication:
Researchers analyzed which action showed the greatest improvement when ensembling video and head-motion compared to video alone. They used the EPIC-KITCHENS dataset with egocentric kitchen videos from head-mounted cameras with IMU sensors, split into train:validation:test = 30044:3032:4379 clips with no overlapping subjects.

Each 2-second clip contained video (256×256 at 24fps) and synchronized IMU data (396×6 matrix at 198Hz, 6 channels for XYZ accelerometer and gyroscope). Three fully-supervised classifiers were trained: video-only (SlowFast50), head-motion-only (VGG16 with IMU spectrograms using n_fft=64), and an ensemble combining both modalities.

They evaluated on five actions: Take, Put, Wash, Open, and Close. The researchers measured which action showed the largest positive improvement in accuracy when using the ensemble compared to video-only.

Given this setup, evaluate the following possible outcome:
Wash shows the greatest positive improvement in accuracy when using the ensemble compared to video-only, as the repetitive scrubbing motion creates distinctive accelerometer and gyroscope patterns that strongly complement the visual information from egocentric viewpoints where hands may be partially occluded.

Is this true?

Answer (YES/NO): NO